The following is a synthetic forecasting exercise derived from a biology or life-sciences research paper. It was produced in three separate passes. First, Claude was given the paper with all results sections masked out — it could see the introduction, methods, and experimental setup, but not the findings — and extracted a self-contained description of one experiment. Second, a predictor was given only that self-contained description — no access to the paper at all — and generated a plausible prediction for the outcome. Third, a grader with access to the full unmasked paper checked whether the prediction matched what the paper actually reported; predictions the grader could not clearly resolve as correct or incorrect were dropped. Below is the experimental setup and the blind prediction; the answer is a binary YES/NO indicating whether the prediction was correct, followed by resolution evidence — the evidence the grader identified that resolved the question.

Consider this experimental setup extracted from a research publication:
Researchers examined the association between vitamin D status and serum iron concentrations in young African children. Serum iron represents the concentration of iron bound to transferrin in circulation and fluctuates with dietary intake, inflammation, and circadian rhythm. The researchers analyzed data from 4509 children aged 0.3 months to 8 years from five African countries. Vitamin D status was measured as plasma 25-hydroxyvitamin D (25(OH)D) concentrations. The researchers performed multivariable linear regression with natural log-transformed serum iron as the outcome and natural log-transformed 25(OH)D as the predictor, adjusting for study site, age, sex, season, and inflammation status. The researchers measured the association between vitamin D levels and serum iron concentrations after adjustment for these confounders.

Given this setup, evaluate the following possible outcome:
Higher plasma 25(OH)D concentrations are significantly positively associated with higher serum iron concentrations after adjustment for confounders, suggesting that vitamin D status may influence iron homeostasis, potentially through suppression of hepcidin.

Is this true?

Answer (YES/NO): NO